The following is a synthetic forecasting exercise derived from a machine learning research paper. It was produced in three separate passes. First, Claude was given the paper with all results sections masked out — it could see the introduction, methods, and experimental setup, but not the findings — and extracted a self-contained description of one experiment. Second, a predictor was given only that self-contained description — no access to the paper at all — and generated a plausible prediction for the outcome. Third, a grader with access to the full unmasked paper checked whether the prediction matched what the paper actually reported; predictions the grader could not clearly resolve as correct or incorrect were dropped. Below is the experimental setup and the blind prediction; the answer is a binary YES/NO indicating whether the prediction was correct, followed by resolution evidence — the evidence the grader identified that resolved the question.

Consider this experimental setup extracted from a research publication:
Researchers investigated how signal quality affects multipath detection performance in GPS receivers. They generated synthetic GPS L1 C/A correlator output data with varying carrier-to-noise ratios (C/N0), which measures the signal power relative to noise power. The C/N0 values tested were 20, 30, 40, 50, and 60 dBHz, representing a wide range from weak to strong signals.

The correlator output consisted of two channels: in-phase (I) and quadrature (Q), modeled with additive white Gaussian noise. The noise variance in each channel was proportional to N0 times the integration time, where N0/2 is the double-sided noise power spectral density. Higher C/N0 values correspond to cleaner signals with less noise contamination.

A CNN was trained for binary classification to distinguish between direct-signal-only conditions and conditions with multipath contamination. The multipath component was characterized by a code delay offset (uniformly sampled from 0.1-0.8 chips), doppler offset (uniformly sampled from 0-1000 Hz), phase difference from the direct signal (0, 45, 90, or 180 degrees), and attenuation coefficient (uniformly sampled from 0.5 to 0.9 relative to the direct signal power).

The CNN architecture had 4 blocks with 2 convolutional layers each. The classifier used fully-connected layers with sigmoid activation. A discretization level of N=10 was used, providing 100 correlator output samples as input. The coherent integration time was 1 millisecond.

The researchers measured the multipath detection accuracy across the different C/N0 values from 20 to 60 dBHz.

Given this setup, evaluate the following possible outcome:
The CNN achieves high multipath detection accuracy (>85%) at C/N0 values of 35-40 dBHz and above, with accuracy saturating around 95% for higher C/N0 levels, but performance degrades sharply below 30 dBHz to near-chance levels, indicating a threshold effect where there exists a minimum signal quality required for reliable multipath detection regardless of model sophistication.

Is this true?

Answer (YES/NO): NO